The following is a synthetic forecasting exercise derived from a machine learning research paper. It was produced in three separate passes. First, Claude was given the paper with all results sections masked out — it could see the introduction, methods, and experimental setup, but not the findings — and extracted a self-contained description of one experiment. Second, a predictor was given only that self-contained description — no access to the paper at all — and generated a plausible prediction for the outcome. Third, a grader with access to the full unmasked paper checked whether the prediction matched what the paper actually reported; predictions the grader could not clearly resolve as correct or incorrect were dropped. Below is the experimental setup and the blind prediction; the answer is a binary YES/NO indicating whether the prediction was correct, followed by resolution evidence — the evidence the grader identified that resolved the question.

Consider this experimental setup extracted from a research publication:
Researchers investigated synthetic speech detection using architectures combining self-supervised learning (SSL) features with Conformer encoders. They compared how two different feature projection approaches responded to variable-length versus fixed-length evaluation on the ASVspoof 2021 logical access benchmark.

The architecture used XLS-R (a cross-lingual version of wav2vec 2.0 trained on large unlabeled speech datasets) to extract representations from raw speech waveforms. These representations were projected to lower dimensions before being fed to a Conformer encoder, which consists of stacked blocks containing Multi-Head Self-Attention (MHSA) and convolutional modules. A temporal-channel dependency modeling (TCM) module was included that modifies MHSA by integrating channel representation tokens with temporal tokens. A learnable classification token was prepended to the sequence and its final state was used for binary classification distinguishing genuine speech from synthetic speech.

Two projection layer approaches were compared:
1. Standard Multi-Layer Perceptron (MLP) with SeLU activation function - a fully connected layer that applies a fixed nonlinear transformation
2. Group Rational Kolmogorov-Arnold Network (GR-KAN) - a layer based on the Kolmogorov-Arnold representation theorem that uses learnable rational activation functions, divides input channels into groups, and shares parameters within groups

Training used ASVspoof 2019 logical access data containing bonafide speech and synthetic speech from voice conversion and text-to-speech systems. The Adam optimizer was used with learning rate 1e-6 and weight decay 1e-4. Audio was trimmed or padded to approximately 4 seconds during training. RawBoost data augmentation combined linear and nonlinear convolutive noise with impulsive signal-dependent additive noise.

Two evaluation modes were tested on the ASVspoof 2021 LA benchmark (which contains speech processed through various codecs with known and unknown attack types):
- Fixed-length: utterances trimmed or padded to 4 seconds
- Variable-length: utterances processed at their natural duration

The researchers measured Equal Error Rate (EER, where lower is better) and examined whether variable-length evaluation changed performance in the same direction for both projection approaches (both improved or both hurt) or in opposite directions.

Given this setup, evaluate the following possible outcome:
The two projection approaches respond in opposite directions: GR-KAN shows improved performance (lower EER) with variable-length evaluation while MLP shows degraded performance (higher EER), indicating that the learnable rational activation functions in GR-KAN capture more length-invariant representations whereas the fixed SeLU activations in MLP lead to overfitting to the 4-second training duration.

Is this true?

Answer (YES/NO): YES